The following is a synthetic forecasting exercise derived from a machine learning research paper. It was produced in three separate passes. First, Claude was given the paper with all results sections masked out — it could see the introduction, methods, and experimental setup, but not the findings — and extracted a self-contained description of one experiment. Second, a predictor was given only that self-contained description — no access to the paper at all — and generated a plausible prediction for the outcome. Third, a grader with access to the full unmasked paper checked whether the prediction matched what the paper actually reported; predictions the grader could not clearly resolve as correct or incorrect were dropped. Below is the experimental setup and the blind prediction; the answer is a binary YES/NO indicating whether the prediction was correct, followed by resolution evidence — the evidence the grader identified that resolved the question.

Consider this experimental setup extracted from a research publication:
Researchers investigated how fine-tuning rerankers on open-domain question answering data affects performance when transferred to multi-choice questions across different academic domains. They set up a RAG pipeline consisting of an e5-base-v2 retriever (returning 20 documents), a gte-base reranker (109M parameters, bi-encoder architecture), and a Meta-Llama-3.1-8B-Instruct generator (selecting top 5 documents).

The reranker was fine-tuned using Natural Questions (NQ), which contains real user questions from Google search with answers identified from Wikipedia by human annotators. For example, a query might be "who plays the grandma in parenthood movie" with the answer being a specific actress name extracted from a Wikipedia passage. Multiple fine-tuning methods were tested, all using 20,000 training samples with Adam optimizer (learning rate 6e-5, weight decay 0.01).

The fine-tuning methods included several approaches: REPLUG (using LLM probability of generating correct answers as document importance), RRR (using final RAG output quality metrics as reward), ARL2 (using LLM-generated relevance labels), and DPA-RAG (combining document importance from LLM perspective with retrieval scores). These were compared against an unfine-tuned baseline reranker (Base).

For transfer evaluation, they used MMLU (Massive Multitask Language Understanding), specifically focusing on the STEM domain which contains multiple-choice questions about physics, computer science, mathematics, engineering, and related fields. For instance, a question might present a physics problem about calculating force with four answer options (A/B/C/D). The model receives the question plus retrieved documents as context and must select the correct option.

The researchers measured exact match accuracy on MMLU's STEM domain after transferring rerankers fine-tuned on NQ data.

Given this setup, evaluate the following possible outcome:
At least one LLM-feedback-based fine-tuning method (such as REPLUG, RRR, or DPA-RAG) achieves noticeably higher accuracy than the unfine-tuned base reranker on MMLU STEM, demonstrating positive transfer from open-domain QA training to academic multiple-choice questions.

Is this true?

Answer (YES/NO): NO